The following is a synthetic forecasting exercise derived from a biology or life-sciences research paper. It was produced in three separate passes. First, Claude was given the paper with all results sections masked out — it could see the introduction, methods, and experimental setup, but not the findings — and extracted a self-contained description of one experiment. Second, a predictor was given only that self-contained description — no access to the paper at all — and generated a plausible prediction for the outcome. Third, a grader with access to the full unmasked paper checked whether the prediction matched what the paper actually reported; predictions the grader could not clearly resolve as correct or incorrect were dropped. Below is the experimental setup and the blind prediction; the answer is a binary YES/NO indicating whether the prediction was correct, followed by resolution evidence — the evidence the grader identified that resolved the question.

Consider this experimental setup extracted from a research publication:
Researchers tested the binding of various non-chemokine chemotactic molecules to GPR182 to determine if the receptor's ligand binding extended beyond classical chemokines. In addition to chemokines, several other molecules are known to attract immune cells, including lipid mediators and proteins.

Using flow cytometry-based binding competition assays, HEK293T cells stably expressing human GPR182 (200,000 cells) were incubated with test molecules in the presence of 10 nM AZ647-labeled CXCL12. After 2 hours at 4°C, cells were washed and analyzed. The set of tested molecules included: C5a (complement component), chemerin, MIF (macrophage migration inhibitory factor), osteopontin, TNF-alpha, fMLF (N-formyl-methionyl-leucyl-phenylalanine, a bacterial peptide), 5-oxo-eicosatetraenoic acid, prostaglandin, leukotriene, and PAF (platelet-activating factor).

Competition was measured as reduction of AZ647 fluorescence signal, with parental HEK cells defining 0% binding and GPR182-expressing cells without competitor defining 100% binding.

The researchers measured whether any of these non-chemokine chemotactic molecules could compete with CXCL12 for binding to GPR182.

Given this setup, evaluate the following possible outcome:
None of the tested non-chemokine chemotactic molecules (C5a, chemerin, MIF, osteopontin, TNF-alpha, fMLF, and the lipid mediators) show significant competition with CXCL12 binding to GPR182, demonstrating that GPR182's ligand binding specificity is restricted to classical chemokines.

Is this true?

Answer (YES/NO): NO